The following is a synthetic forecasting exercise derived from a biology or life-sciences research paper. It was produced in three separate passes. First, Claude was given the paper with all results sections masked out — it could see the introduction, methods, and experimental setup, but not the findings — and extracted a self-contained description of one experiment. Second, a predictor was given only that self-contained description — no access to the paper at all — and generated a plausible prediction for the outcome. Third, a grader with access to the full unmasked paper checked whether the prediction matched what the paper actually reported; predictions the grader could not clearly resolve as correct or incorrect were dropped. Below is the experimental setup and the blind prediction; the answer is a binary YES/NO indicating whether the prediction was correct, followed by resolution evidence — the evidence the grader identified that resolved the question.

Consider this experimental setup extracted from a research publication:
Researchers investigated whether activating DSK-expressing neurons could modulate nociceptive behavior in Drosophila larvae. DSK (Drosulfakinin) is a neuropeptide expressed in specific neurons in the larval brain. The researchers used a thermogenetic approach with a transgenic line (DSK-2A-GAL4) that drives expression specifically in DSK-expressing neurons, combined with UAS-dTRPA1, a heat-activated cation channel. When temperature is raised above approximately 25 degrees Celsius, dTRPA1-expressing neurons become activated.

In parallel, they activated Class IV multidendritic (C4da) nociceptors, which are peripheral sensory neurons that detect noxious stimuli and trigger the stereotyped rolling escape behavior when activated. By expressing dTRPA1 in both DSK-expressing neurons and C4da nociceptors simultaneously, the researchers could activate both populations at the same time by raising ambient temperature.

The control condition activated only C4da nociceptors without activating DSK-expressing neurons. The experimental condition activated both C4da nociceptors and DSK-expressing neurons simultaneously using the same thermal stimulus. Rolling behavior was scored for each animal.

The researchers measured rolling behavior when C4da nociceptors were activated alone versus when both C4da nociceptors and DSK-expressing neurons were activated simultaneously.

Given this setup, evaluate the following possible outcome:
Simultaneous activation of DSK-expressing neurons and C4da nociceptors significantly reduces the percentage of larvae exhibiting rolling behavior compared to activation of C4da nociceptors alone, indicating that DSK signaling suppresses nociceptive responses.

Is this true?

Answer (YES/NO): YES